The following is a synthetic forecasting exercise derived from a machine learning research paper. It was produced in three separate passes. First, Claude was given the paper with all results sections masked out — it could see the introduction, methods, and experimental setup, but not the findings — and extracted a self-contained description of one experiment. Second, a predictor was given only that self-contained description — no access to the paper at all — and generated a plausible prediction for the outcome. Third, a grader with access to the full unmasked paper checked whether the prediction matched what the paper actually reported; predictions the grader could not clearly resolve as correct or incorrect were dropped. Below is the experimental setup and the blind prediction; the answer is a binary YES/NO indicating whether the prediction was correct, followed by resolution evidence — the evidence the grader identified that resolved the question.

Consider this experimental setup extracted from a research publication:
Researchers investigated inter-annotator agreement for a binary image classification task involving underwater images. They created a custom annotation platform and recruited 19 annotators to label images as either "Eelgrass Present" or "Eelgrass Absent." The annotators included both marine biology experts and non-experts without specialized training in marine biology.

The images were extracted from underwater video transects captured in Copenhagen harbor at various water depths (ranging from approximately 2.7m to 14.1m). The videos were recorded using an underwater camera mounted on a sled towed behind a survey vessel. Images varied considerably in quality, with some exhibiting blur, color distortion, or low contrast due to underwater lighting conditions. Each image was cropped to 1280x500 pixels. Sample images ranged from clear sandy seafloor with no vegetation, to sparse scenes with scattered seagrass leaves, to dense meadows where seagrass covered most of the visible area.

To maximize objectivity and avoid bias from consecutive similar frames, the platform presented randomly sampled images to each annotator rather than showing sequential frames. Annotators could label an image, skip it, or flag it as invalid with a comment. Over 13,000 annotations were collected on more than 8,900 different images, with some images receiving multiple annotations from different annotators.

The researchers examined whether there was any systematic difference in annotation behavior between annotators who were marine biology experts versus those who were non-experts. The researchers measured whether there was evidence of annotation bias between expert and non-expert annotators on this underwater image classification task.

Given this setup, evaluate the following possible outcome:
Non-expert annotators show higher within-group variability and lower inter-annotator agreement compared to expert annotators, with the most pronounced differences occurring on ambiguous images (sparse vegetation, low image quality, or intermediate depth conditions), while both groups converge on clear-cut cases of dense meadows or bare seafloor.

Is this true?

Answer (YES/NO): NO